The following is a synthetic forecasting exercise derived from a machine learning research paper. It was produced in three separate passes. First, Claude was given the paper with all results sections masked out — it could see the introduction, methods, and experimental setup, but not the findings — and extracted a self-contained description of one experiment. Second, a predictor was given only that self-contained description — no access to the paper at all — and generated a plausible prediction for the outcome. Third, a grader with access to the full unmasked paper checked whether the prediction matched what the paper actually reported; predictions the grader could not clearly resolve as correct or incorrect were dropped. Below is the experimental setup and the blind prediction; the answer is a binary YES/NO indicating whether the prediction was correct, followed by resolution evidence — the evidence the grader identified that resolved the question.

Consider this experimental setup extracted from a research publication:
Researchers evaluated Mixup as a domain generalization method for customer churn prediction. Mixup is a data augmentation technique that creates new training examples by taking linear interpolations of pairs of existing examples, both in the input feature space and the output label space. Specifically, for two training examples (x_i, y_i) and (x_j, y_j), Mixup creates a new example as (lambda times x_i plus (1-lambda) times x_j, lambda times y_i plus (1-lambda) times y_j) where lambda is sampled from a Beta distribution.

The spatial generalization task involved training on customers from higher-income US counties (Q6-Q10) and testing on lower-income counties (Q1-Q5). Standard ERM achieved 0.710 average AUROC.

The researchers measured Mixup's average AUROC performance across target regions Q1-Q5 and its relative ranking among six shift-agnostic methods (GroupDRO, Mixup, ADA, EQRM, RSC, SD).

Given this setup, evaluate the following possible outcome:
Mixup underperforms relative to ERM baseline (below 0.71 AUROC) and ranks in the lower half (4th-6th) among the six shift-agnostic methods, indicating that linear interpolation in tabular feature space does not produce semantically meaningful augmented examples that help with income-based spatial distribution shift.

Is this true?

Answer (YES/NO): NO